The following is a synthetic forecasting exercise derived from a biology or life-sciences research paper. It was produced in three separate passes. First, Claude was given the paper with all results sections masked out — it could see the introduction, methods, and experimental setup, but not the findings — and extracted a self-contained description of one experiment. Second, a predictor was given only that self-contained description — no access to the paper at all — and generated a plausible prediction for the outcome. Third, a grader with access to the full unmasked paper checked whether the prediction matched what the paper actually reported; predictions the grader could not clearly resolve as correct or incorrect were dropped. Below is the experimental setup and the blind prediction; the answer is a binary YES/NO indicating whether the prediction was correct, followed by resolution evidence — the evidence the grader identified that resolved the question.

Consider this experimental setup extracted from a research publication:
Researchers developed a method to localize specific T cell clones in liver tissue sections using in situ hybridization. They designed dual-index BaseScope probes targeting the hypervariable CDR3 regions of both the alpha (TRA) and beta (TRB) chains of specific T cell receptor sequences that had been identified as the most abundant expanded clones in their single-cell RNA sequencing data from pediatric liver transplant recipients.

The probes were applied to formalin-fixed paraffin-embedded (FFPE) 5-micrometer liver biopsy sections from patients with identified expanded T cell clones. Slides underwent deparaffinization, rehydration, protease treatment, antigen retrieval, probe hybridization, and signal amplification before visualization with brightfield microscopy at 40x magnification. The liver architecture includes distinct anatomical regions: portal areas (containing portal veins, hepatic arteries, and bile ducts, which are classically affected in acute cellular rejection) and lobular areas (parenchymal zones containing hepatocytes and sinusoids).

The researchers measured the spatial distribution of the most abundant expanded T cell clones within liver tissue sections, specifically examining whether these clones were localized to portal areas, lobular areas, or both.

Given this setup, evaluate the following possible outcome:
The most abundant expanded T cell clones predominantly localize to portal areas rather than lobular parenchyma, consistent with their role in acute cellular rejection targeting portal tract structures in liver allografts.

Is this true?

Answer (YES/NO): NO